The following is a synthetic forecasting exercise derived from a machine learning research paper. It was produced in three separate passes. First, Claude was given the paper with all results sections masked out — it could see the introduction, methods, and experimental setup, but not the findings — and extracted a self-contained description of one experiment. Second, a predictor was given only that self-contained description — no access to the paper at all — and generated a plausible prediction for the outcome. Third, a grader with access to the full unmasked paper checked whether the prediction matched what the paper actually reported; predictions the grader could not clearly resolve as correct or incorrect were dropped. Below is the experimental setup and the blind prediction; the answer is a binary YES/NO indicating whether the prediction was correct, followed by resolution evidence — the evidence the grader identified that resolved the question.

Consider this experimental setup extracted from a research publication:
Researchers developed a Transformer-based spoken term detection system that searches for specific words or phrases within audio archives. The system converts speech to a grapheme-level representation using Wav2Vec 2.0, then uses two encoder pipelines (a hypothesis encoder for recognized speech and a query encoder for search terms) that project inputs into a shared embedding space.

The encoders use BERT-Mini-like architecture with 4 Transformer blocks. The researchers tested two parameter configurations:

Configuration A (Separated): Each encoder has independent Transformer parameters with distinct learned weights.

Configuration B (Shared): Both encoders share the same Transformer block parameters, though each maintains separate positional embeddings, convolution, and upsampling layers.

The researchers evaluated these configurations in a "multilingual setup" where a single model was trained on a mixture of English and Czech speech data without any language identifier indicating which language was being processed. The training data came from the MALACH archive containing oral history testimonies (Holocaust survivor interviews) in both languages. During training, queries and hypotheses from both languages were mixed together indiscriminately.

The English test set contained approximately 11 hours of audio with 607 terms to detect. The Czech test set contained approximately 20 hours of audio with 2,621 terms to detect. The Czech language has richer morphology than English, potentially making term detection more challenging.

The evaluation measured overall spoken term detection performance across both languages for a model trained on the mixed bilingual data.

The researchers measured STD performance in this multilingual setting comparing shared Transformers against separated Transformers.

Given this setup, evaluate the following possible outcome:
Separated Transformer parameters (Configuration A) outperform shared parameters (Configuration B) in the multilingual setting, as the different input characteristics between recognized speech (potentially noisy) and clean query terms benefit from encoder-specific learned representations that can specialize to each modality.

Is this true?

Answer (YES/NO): NO